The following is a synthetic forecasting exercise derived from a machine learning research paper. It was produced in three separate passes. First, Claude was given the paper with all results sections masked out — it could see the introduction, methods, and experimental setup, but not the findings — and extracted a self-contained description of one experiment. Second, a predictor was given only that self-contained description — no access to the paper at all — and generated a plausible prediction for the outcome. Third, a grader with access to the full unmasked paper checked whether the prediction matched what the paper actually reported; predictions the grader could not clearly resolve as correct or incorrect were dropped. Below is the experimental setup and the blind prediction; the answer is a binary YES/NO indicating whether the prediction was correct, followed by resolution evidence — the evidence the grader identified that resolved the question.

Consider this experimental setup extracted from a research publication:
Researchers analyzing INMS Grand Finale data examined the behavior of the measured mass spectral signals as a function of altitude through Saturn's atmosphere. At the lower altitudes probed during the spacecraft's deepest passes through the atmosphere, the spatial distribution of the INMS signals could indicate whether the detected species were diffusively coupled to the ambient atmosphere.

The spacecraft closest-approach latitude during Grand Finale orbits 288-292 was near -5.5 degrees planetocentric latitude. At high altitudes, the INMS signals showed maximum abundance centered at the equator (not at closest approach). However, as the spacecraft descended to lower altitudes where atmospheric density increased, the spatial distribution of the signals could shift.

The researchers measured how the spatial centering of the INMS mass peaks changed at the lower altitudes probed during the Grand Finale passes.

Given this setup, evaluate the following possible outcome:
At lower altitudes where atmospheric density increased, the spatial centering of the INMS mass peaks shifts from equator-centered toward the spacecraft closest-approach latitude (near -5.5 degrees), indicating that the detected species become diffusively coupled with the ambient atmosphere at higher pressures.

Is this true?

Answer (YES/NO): YES